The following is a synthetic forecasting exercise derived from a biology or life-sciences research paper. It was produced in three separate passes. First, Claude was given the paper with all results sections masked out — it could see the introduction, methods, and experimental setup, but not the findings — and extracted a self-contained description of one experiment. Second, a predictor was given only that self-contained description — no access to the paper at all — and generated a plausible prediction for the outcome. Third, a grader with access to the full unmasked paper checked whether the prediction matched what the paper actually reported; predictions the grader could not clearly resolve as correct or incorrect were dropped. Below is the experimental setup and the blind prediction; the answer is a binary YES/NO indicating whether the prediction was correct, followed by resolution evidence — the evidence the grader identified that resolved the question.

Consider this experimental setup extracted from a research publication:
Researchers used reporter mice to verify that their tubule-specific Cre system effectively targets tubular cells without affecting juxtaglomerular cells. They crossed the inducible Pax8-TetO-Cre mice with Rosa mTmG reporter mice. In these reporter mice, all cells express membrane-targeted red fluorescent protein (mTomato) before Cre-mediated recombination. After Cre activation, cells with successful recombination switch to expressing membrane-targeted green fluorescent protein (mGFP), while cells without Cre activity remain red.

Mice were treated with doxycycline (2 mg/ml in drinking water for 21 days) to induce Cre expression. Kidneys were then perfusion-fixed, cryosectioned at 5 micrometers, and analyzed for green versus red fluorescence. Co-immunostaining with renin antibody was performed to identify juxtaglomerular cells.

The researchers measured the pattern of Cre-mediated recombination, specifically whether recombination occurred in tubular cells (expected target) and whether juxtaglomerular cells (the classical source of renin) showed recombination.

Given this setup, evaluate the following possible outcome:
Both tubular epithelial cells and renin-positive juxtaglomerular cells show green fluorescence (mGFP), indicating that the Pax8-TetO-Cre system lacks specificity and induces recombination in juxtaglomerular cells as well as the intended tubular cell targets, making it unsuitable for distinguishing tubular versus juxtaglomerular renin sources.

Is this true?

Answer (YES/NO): NO